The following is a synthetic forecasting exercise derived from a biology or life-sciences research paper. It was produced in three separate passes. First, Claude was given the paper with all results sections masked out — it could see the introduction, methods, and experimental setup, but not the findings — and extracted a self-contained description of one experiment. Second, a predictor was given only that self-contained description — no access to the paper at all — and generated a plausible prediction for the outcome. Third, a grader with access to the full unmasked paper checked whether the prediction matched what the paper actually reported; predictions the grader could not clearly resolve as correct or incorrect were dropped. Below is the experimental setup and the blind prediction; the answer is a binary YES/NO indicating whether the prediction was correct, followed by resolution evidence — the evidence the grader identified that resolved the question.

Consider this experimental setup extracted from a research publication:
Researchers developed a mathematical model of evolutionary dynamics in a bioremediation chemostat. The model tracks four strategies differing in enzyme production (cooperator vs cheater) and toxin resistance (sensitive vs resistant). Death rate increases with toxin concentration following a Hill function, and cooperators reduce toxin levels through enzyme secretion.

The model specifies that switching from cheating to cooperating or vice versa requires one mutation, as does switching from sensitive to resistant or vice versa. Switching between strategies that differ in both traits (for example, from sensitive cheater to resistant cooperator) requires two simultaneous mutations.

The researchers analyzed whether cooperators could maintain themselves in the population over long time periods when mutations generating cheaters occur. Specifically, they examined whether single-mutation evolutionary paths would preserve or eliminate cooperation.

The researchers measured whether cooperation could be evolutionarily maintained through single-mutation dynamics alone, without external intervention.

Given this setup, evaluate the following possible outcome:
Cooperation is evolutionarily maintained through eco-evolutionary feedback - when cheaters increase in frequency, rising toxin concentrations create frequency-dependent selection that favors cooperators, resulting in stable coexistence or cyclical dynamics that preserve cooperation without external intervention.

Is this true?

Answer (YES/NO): NO